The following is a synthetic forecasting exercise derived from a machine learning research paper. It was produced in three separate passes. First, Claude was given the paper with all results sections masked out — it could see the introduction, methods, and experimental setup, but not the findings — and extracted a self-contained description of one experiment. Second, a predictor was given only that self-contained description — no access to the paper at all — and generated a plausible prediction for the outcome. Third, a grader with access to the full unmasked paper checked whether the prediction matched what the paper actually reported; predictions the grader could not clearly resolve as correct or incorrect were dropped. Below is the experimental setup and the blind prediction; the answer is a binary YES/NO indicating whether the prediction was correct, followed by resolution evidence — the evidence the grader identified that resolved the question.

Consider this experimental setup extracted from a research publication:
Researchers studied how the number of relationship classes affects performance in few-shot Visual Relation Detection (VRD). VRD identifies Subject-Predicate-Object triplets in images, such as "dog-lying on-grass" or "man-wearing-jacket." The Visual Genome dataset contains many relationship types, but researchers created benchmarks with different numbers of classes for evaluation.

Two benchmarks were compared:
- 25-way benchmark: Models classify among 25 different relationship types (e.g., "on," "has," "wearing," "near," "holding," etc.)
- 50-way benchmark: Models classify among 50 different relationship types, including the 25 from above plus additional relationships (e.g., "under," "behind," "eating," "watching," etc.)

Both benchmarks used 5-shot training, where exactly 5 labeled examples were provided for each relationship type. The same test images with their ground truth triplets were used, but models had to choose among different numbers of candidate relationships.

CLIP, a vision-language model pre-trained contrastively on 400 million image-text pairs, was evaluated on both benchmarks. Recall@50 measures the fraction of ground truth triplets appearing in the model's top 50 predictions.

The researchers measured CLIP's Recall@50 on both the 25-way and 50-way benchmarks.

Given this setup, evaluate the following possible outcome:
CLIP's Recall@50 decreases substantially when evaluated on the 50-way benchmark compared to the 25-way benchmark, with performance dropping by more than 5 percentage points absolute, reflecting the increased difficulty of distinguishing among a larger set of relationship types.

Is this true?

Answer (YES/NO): YES